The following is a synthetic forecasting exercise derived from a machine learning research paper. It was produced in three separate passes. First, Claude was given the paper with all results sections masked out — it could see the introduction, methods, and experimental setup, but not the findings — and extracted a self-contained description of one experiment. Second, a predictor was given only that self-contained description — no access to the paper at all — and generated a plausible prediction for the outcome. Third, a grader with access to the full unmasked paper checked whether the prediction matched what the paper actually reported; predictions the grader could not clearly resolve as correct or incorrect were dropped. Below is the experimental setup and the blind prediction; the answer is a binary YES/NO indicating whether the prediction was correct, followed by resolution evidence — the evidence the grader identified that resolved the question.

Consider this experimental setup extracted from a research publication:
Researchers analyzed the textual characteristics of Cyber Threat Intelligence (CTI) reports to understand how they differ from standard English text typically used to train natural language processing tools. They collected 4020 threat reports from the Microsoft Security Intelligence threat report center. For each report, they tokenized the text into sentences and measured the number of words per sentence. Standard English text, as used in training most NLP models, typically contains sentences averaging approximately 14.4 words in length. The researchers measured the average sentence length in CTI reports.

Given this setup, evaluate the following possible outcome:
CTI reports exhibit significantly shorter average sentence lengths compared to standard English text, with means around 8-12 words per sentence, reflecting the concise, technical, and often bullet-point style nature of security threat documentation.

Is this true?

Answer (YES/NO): NO